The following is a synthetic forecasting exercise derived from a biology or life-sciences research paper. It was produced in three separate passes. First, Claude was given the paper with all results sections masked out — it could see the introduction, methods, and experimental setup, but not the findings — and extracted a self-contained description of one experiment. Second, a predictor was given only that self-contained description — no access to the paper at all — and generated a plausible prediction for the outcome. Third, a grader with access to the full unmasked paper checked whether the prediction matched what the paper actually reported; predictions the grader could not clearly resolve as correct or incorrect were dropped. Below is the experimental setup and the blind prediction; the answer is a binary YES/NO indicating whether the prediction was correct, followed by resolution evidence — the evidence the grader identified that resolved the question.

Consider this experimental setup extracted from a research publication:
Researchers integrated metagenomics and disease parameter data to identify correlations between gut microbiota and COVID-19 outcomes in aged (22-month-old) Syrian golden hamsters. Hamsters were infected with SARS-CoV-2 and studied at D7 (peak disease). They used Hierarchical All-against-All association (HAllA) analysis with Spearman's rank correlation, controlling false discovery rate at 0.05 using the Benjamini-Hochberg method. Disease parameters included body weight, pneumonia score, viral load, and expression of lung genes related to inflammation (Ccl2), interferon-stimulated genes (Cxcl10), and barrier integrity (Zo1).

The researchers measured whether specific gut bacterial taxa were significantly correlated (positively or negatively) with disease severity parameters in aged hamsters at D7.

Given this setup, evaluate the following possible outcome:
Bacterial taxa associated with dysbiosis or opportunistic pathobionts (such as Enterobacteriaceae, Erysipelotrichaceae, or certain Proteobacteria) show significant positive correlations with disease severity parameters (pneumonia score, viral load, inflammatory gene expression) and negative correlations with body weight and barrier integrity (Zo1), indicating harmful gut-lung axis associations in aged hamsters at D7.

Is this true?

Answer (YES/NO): NO